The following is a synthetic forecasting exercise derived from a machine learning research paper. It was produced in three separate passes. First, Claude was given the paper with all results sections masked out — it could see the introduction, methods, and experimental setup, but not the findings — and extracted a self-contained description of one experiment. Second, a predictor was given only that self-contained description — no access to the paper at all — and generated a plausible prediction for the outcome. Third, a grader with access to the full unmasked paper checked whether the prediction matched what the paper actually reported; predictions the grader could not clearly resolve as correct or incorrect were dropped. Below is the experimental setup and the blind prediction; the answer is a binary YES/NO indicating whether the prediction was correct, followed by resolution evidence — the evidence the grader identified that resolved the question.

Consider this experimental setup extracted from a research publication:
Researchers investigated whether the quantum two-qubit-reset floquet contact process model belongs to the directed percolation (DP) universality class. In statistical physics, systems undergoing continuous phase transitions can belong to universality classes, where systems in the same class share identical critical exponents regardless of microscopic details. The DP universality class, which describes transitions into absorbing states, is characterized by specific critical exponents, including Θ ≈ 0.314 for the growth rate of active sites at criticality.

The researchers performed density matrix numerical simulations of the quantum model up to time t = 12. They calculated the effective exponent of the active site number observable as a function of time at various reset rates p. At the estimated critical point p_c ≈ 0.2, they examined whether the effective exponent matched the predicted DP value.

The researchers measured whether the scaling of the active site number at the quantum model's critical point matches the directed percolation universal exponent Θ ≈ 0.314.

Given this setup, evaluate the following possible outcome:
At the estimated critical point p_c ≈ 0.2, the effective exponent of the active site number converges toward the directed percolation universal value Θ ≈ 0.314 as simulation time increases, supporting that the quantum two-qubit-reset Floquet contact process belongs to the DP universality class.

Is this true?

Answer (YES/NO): NO